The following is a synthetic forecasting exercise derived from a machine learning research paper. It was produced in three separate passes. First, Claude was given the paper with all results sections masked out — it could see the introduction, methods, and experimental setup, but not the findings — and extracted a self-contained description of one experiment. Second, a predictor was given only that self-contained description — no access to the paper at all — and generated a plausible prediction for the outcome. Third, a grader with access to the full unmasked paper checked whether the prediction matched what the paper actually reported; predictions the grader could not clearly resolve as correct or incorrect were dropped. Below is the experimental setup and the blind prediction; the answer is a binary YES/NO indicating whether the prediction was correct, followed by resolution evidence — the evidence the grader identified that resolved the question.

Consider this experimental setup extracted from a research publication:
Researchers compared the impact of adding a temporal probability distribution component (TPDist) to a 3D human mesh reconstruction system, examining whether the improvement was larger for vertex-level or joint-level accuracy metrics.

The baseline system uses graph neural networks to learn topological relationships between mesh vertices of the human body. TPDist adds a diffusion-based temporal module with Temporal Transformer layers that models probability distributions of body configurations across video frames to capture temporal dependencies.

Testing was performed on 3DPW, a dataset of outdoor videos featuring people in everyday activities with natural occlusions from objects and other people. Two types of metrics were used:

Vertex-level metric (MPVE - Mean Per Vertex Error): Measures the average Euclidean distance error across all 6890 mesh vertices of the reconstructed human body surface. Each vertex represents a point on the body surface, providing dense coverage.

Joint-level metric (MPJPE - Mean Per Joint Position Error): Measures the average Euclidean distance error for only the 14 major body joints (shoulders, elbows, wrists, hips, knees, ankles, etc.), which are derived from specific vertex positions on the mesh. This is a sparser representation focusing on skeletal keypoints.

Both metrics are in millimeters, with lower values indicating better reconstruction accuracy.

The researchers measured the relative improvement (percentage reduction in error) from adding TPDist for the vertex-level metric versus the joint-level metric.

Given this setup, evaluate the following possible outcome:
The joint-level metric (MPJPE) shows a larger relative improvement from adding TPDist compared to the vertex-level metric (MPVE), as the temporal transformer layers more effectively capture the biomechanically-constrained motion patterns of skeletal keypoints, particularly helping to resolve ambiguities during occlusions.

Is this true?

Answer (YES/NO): NO